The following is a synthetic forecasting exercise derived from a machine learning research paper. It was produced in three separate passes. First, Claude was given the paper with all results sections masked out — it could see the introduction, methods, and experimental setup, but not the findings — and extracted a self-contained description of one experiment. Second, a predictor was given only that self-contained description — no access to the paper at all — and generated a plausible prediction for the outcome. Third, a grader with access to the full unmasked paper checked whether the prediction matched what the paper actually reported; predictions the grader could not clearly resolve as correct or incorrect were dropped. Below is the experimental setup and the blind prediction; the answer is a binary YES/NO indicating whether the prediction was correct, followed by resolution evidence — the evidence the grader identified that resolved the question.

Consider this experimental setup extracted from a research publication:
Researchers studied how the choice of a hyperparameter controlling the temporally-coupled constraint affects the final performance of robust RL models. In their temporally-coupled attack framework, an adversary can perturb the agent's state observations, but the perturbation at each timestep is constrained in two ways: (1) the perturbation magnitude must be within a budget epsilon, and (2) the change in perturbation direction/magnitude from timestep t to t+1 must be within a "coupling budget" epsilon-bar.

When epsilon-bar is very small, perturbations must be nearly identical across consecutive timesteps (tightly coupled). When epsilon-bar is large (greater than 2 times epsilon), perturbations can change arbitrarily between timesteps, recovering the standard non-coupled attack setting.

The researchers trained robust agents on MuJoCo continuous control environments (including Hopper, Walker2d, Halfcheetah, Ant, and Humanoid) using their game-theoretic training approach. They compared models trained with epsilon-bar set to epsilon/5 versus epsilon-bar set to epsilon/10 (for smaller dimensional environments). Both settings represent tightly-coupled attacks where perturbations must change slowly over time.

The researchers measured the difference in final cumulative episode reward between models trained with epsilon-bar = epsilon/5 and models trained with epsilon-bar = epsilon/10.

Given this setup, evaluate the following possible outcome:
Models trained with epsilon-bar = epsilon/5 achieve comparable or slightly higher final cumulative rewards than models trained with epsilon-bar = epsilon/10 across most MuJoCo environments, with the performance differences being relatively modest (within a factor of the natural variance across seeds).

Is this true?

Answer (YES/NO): YES